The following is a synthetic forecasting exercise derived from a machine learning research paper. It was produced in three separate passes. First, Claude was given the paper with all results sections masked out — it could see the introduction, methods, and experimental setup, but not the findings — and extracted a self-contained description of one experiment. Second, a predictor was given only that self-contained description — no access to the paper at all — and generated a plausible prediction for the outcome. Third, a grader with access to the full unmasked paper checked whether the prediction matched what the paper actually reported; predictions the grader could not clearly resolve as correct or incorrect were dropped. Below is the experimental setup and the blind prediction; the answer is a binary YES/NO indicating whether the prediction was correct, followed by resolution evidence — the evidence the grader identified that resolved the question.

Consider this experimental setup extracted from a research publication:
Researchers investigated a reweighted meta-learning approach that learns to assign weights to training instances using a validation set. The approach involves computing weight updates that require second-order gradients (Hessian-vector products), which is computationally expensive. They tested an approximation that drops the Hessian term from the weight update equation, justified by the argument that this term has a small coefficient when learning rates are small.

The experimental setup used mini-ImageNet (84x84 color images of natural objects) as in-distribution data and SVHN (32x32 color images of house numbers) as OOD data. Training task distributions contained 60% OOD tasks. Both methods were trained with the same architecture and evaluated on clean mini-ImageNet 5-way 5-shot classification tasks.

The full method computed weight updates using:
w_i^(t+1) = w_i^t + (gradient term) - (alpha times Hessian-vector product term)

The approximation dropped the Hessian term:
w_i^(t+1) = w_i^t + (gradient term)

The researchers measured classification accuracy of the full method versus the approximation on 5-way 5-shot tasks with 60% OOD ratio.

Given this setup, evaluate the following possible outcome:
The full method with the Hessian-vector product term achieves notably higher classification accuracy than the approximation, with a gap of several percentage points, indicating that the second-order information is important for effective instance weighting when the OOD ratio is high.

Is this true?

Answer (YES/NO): YES